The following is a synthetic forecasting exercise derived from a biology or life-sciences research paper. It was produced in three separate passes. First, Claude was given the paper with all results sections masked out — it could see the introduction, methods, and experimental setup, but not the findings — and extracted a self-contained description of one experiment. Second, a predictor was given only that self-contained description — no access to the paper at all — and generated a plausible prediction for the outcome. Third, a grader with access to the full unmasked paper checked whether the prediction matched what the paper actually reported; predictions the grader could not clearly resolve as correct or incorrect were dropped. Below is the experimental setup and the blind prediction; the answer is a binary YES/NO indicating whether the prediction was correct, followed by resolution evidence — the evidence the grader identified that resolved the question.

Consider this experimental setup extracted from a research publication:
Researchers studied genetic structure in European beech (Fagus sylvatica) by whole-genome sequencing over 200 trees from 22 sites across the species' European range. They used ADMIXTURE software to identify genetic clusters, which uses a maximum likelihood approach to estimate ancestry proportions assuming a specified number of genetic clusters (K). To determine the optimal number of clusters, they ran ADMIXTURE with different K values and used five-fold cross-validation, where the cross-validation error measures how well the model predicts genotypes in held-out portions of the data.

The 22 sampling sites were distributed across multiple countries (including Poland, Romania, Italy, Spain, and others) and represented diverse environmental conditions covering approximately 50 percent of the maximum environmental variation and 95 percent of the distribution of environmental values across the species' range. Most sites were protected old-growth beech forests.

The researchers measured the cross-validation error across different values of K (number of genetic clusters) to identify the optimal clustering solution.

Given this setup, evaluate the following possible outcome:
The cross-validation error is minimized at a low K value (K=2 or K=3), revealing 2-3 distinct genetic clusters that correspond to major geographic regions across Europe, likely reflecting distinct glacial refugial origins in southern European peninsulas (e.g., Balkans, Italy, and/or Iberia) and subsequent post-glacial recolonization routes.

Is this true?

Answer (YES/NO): NO